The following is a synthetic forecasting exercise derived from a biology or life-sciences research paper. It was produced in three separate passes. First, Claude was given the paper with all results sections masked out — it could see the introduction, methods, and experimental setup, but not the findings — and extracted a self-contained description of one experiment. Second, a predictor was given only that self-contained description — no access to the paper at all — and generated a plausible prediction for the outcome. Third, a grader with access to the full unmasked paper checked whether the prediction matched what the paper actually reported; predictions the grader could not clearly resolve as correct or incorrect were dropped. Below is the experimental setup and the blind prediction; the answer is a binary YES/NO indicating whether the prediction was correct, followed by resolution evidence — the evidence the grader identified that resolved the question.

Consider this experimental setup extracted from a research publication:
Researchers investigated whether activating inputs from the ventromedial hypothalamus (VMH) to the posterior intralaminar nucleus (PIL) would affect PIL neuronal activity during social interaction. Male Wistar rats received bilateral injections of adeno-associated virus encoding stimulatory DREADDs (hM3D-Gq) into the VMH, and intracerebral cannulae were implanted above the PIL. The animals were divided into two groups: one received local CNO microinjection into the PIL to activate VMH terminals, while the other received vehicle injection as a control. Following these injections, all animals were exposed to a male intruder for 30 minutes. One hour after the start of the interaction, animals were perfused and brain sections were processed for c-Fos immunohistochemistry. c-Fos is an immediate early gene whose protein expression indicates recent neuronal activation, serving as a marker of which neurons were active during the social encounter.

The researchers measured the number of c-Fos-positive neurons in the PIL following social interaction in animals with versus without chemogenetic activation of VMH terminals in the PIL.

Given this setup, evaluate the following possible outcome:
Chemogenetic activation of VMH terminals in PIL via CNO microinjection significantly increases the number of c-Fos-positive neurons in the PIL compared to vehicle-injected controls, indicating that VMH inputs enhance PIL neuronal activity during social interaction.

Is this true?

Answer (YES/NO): NO